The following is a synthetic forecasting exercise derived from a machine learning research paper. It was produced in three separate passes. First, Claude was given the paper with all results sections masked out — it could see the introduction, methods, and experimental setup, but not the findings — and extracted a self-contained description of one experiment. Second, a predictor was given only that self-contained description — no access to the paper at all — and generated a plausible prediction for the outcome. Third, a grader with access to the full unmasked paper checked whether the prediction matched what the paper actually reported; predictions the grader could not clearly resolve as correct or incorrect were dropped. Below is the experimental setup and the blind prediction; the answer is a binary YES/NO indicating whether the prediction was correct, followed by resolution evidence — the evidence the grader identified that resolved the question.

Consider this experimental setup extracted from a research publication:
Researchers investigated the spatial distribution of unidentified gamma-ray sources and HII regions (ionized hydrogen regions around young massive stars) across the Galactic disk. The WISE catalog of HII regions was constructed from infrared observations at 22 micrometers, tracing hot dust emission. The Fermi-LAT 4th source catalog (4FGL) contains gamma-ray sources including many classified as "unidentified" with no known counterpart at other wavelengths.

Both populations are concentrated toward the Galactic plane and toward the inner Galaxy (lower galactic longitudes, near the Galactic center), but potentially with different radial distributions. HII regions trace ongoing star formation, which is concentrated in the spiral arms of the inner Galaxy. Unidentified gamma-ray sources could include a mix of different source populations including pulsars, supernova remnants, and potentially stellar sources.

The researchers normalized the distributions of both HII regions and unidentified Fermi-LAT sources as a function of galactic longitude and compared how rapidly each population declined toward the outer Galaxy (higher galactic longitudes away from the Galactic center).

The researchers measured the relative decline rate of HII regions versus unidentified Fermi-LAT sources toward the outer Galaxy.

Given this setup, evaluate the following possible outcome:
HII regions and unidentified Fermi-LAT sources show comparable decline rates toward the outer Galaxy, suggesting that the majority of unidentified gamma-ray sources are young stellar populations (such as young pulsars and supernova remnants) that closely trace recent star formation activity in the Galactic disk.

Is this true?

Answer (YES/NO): NO